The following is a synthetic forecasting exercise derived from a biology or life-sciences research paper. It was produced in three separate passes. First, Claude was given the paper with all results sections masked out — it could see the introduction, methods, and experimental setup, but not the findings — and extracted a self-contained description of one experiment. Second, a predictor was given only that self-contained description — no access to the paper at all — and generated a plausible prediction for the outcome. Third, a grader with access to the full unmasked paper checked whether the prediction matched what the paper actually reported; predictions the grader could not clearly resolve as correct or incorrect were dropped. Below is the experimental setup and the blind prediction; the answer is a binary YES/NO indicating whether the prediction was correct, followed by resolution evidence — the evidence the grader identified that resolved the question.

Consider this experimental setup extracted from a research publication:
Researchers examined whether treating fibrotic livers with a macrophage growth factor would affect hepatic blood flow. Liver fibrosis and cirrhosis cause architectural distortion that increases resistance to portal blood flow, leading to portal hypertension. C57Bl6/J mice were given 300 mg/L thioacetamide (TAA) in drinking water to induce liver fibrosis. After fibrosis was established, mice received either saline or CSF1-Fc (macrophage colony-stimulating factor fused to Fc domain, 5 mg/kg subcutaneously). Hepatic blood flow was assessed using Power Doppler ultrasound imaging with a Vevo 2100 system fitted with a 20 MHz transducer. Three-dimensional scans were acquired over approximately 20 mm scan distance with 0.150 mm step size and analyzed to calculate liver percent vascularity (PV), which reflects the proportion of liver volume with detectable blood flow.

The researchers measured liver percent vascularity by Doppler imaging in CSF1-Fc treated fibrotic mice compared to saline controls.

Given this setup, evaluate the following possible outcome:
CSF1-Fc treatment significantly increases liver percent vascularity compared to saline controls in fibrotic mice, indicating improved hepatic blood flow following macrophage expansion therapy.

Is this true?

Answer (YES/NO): YES